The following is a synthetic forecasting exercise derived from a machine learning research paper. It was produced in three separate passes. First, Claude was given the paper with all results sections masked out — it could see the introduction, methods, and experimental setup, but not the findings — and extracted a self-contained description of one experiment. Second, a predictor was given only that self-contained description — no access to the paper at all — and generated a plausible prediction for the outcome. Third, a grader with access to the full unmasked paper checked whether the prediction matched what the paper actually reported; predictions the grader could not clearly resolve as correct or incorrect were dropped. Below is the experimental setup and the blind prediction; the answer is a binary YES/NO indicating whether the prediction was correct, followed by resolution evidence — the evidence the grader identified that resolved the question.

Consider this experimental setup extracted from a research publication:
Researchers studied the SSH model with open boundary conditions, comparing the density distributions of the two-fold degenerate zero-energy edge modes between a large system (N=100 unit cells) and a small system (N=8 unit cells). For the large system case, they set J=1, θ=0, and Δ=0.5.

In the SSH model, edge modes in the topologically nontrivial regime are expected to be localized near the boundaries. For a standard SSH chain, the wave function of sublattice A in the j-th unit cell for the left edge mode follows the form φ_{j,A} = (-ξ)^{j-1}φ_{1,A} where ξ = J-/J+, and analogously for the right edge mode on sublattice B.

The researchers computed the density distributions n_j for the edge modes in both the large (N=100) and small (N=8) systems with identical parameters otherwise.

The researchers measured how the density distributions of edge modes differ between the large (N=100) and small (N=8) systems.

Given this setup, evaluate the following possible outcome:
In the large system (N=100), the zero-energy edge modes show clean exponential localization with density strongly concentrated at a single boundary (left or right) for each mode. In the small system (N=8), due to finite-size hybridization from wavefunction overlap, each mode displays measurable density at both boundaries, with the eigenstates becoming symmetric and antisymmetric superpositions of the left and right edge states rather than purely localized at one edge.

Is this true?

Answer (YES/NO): YES